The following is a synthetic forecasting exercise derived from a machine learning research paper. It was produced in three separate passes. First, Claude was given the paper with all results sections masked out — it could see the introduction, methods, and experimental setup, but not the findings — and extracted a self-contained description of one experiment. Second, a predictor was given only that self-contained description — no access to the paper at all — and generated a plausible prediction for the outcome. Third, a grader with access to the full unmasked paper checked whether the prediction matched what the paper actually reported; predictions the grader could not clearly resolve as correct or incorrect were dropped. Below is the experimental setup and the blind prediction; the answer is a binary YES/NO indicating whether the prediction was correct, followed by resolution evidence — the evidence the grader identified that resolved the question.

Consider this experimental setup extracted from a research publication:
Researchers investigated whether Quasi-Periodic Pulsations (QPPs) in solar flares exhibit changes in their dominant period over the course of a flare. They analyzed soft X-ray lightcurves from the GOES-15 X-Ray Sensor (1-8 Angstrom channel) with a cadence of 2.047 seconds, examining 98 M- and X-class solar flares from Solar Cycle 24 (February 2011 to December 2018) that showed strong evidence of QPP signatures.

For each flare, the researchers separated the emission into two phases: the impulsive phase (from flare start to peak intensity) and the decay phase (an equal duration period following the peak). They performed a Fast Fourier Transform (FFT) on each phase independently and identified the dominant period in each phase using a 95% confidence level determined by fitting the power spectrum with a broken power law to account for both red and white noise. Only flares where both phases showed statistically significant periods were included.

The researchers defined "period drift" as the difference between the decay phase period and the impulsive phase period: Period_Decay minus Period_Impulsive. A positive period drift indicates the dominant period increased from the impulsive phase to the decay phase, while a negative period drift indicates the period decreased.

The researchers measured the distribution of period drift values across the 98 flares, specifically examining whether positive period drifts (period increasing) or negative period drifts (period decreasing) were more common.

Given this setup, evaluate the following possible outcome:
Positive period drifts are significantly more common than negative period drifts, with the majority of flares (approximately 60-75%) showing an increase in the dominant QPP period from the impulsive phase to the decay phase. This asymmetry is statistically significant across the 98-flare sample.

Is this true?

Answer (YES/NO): YES